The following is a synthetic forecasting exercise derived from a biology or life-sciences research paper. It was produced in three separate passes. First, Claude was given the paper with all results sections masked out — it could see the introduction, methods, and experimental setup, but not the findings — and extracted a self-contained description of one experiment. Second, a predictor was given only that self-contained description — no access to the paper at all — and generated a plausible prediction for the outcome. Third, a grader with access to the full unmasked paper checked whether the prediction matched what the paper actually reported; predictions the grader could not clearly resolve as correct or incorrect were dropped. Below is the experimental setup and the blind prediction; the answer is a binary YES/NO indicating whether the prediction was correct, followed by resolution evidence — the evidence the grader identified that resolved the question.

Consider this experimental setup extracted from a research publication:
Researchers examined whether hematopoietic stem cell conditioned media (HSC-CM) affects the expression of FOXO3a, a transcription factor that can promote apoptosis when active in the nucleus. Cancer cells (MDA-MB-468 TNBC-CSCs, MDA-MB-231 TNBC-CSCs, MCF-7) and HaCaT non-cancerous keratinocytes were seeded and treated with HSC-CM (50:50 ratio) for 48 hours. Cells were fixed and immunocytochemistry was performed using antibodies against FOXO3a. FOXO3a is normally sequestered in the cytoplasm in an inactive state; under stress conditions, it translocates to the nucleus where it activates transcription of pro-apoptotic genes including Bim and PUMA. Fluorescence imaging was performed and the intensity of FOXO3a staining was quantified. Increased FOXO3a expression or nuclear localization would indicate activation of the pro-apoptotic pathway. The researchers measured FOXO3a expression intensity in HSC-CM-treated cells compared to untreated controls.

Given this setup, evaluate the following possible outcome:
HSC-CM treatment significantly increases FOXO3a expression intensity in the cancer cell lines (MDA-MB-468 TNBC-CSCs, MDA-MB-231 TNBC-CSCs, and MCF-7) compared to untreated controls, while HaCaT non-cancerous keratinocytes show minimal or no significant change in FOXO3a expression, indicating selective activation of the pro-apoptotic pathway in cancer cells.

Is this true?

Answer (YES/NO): YES